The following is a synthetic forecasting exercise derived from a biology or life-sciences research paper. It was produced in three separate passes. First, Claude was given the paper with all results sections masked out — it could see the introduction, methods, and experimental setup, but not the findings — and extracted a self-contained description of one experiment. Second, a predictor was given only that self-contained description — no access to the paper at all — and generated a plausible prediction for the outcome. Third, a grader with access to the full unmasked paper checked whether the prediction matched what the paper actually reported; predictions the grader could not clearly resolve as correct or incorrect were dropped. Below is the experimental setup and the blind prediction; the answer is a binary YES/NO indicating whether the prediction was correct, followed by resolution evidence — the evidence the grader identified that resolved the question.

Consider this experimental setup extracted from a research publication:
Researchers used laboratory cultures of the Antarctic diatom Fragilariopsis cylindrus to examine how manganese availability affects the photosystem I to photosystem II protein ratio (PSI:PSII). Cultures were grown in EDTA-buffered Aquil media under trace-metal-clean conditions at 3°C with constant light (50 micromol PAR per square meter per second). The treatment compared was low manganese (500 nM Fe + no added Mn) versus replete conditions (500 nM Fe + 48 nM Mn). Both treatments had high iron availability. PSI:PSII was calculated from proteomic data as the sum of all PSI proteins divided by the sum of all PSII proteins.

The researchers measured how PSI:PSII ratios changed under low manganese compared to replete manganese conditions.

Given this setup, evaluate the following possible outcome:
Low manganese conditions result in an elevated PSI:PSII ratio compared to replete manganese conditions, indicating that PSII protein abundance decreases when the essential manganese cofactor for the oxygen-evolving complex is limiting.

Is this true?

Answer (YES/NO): YES